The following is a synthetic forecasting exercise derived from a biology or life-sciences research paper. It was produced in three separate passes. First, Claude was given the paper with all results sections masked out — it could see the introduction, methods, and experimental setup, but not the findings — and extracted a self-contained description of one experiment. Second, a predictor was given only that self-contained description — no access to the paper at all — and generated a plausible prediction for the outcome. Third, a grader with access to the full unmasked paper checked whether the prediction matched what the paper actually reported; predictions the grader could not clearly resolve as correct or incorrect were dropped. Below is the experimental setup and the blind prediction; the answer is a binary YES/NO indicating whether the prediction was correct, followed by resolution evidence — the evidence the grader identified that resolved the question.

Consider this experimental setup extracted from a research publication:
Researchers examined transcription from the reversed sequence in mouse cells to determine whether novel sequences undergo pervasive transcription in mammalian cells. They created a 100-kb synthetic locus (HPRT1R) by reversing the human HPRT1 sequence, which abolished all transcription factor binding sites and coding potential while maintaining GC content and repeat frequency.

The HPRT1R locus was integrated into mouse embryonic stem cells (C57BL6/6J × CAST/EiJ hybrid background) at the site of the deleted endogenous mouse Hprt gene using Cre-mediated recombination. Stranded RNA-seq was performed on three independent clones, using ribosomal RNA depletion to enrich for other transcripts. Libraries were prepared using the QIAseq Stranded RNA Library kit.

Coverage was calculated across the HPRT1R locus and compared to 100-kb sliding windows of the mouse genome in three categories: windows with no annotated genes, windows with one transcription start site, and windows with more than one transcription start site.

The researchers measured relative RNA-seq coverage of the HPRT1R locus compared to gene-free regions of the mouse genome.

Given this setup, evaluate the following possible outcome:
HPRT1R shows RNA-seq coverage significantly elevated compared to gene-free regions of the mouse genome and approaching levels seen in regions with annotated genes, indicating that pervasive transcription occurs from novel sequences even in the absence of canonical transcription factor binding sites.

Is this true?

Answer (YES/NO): NO